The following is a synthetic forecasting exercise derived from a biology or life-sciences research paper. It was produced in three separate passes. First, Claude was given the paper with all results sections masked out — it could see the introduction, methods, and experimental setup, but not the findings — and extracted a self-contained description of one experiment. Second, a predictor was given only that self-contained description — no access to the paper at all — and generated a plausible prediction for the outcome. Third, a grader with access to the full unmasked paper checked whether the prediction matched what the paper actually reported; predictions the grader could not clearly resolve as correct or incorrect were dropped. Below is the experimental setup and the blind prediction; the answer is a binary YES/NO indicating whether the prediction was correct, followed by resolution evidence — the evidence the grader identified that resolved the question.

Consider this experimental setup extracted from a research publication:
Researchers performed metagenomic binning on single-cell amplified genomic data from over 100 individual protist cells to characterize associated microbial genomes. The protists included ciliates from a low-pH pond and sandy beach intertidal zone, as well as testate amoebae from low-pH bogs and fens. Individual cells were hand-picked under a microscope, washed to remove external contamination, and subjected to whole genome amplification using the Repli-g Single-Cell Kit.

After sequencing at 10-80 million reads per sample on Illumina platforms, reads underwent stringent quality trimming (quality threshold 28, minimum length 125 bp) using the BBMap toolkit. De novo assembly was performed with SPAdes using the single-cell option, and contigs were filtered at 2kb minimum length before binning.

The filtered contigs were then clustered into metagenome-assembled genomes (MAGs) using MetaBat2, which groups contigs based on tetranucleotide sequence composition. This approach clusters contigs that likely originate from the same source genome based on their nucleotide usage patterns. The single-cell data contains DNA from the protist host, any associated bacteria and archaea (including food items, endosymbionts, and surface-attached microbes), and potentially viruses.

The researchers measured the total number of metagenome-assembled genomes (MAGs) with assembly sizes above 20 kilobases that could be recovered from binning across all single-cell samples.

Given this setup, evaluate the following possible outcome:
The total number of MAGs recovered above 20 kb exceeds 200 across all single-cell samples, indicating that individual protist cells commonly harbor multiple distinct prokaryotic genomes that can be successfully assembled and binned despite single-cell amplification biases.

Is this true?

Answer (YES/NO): YES